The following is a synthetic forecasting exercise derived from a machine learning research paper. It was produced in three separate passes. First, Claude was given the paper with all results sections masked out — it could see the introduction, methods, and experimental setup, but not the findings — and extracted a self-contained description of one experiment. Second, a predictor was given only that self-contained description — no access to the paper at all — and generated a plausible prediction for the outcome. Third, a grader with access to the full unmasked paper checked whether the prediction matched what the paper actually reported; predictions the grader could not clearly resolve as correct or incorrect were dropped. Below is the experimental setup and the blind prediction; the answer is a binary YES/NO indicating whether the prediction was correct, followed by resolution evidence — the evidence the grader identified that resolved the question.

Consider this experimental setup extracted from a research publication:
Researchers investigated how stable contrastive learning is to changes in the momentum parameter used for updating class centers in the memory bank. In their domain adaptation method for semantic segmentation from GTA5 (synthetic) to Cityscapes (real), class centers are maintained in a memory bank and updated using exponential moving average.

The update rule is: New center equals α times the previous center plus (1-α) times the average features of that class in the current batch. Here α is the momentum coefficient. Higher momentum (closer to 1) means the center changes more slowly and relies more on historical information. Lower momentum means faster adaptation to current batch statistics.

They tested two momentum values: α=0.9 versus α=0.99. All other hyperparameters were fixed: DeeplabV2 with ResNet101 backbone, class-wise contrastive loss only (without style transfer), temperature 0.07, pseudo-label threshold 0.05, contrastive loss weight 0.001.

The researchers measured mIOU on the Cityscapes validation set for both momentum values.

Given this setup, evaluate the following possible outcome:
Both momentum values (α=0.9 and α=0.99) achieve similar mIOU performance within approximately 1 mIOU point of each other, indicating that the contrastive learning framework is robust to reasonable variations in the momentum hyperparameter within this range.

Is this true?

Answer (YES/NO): YES